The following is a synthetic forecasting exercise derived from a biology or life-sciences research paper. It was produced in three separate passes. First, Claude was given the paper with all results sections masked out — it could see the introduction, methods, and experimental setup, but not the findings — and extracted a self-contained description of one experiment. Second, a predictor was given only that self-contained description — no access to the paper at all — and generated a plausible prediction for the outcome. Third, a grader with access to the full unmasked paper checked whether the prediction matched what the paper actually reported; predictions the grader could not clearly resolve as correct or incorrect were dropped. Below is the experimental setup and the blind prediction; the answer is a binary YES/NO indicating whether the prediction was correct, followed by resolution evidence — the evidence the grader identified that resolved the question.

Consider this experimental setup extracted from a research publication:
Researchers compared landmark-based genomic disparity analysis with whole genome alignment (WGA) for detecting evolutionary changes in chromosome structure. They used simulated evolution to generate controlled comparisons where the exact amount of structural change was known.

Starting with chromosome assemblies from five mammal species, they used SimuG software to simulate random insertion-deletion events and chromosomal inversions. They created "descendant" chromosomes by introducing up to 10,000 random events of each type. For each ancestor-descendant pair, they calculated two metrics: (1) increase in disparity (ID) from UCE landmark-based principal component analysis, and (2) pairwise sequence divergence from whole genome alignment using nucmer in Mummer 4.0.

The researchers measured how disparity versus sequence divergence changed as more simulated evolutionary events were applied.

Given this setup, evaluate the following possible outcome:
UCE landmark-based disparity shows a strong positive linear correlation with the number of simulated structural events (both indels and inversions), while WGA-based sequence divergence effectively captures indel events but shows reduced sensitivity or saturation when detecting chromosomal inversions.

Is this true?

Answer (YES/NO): NO